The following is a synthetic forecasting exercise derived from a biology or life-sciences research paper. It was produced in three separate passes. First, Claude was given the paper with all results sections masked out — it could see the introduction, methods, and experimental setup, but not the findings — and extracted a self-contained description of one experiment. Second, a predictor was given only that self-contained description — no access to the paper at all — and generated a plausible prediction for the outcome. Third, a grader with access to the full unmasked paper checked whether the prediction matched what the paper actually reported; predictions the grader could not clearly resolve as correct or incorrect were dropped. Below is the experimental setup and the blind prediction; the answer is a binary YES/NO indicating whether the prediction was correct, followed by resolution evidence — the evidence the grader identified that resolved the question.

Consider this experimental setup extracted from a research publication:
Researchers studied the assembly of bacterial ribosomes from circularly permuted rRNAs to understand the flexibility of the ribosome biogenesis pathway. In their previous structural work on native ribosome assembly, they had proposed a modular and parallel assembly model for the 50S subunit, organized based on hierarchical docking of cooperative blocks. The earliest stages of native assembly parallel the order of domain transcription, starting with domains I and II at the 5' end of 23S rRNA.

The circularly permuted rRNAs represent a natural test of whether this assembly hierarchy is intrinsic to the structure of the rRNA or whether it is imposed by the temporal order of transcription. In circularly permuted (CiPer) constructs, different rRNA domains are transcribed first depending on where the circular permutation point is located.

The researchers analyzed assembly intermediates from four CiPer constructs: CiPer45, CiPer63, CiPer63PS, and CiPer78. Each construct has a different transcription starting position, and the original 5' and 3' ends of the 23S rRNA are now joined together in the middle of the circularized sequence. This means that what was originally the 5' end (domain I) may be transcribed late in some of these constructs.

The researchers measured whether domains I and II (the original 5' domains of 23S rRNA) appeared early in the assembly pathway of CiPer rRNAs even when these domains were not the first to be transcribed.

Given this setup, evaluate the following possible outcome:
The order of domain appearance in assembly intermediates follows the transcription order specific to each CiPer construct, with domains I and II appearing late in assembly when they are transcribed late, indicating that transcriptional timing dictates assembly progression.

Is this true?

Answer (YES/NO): NO